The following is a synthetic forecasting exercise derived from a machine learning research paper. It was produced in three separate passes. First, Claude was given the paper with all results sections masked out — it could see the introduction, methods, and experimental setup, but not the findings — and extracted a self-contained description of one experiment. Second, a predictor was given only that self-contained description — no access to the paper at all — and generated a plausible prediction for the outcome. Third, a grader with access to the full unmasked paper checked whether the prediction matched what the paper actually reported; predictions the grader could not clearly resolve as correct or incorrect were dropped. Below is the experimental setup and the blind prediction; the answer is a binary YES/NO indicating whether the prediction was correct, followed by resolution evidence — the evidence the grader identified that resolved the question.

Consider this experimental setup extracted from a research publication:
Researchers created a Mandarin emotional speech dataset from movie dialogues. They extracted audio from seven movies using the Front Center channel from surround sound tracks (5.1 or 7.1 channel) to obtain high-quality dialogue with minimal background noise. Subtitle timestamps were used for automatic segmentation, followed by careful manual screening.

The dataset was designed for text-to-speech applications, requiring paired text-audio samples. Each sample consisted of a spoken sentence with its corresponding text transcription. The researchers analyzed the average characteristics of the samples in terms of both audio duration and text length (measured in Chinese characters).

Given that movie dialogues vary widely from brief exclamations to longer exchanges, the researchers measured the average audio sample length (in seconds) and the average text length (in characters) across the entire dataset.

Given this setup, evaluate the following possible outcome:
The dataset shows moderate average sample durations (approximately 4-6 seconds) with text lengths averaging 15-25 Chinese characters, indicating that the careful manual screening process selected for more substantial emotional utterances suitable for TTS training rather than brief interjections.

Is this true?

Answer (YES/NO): NO